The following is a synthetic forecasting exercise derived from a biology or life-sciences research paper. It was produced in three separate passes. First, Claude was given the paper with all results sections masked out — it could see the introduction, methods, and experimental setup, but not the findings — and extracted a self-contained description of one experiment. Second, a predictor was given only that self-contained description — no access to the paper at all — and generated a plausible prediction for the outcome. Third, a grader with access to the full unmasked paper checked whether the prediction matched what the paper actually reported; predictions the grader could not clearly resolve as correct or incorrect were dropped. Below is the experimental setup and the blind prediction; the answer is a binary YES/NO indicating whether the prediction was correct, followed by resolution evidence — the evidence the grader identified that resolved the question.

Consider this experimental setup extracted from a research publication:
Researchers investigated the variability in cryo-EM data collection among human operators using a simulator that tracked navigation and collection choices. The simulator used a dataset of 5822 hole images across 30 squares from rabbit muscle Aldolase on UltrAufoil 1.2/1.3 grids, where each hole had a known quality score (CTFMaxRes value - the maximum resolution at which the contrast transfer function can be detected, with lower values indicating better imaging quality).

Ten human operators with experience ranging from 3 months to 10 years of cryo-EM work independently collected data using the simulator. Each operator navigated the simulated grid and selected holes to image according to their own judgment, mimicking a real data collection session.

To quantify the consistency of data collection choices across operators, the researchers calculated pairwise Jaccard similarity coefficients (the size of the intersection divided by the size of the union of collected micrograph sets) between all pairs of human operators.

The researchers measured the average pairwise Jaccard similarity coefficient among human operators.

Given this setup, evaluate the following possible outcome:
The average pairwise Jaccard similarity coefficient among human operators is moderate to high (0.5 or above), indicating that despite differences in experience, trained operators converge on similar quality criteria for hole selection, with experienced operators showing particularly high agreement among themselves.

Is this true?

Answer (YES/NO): NO